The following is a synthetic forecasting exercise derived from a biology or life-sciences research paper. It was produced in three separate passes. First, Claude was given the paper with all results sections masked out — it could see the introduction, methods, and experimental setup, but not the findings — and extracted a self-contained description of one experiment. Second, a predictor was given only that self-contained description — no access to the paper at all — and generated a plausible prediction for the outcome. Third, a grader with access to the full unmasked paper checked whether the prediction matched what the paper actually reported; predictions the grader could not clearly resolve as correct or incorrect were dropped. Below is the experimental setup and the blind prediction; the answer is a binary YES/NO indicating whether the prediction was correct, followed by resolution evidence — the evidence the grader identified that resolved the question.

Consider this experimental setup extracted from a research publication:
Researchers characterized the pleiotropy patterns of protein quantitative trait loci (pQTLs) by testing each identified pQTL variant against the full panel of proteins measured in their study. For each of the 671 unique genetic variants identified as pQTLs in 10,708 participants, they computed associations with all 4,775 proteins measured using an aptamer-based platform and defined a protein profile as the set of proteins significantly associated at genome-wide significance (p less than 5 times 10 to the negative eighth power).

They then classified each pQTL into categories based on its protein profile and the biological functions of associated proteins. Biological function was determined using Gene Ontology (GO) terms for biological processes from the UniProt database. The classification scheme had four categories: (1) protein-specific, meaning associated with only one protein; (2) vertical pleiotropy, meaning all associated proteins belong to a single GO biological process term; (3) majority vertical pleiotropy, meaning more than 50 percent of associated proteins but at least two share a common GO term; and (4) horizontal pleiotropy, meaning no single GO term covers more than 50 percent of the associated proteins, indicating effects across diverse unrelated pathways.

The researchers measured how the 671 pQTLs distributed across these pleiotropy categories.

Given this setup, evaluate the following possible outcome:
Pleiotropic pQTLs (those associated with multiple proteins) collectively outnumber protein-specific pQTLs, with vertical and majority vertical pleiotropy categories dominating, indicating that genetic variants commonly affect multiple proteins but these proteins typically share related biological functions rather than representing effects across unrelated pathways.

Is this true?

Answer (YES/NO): NO